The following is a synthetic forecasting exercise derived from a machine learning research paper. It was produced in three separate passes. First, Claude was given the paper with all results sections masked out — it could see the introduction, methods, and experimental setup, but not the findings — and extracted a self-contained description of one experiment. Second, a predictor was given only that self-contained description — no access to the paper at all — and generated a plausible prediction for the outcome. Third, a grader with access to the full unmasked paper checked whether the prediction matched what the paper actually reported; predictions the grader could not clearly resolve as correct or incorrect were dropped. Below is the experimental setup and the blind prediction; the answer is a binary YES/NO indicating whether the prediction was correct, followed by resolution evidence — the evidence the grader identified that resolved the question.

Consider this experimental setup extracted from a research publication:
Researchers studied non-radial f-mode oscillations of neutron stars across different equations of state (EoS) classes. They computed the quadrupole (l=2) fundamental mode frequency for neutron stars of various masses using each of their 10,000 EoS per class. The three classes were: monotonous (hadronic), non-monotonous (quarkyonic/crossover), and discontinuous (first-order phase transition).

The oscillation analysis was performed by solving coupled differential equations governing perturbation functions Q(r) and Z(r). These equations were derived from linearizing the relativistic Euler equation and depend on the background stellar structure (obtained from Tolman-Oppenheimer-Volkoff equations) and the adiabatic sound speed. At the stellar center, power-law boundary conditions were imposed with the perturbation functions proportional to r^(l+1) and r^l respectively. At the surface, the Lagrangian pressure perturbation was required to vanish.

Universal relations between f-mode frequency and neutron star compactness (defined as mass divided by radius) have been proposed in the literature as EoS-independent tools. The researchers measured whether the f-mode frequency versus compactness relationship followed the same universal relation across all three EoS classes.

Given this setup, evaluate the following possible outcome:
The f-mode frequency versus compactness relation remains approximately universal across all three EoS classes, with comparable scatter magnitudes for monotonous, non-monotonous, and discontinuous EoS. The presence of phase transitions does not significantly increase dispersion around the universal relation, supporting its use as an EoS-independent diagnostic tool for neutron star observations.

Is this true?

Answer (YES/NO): NO